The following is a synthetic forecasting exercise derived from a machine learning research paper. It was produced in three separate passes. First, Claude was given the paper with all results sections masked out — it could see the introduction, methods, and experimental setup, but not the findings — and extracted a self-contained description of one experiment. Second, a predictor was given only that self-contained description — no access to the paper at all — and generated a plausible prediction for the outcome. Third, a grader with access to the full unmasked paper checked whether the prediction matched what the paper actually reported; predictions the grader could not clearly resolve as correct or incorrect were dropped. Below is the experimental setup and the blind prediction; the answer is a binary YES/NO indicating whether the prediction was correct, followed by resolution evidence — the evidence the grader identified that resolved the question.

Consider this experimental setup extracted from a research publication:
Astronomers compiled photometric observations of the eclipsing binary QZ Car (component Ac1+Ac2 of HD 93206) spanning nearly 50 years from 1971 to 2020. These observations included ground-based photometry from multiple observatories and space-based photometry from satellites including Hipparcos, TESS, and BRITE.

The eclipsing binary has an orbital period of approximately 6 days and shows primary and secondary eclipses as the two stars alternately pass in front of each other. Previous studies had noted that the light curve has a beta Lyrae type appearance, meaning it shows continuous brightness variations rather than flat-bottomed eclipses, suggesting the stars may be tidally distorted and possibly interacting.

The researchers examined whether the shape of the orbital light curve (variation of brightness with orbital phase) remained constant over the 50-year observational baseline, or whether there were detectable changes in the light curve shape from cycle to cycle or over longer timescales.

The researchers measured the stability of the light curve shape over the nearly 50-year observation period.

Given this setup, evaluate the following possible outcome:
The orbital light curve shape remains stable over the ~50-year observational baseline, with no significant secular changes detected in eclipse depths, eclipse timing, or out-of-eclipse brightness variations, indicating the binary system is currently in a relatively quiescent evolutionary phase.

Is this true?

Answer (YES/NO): NO